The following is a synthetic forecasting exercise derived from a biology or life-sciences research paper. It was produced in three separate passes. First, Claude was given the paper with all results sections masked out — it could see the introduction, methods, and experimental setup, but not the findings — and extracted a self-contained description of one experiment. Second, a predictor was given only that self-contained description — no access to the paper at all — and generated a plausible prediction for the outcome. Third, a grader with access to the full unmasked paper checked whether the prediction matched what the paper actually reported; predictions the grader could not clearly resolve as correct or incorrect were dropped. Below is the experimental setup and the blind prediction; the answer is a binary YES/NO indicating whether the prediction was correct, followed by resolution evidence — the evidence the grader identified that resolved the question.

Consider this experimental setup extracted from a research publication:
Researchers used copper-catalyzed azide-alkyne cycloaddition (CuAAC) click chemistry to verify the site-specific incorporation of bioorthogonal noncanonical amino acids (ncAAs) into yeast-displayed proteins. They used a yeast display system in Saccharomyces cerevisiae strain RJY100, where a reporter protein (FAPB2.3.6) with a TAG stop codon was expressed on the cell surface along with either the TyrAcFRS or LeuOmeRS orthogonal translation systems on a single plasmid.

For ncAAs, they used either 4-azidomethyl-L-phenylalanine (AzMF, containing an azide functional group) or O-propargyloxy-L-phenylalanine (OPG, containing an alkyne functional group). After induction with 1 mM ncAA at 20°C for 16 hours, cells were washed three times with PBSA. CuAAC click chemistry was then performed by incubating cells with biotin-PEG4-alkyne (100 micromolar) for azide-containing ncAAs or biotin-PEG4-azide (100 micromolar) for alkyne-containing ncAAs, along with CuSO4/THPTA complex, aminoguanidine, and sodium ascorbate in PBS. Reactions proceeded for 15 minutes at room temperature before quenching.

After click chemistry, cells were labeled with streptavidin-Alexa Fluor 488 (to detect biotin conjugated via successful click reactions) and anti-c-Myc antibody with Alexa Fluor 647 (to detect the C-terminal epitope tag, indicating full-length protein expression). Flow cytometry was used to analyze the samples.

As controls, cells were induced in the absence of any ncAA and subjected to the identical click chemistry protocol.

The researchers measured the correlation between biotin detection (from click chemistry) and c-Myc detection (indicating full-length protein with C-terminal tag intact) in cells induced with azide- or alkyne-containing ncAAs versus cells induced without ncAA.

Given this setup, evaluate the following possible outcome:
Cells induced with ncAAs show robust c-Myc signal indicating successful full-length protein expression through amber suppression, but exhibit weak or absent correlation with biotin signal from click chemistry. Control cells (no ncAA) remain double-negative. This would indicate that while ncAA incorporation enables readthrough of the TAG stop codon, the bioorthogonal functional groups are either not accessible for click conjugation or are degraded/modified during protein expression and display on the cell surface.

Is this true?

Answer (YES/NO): NO